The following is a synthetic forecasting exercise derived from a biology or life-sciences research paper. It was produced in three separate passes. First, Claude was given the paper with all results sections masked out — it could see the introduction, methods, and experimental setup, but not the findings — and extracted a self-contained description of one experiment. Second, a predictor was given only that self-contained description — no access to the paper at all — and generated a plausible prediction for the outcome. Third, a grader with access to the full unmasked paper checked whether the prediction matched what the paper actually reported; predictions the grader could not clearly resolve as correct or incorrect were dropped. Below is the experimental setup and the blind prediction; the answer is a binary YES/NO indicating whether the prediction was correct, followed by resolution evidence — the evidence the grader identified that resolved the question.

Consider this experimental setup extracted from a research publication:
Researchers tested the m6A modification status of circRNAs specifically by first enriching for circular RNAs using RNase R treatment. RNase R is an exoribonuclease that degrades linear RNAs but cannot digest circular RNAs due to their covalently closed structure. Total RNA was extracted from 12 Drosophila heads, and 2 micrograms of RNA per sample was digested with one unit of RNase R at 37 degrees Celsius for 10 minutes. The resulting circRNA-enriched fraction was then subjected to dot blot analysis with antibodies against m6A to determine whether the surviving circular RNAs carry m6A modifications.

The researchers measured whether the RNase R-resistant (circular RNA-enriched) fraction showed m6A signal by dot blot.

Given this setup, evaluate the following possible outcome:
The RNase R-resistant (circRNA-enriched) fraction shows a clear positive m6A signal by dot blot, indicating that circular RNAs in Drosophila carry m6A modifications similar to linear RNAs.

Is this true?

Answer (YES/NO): YES